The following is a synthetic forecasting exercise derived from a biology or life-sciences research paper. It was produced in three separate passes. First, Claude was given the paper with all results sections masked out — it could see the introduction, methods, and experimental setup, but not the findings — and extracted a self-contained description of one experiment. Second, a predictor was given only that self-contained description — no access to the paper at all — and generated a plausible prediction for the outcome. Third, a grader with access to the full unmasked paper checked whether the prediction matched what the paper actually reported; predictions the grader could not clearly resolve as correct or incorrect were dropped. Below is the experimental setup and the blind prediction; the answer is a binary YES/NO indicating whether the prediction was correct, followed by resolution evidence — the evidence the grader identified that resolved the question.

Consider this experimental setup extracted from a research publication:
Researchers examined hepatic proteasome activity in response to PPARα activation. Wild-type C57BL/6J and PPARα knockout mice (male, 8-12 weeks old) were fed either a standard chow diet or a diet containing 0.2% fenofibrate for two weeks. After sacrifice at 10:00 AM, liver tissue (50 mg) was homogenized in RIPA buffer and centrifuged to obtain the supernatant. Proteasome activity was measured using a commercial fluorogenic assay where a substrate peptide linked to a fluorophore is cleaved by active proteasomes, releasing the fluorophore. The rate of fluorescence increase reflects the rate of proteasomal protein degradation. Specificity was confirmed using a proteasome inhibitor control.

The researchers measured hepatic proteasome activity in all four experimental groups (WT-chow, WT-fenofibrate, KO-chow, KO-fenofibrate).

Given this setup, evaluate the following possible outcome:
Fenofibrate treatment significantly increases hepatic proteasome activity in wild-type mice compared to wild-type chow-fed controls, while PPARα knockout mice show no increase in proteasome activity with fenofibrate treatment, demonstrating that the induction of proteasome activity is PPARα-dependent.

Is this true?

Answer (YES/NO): YES